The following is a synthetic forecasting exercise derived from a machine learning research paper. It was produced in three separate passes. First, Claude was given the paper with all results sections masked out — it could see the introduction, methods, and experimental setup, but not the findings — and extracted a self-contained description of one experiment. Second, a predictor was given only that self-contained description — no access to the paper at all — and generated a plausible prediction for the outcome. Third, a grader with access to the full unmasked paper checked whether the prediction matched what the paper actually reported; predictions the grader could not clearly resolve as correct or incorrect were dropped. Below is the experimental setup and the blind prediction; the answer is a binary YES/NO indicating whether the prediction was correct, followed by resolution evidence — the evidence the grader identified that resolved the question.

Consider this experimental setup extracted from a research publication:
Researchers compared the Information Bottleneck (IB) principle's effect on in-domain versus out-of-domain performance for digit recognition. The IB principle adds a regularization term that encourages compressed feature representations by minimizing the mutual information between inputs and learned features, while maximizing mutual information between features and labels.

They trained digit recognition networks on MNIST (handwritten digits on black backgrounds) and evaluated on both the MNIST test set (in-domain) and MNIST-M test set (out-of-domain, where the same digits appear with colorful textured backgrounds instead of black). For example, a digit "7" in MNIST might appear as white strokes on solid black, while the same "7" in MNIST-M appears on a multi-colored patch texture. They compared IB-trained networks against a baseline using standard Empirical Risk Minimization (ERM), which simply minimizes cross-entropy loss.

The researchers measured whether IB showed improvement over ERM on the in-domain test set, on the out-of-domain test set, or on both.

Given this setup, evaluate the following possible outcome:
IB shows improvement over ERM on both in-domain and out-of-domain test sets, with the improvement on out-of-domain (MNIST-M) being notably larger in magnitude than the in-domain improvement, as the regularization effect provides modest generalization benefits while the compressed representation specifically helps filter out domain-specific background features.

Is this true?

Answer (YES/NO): NO